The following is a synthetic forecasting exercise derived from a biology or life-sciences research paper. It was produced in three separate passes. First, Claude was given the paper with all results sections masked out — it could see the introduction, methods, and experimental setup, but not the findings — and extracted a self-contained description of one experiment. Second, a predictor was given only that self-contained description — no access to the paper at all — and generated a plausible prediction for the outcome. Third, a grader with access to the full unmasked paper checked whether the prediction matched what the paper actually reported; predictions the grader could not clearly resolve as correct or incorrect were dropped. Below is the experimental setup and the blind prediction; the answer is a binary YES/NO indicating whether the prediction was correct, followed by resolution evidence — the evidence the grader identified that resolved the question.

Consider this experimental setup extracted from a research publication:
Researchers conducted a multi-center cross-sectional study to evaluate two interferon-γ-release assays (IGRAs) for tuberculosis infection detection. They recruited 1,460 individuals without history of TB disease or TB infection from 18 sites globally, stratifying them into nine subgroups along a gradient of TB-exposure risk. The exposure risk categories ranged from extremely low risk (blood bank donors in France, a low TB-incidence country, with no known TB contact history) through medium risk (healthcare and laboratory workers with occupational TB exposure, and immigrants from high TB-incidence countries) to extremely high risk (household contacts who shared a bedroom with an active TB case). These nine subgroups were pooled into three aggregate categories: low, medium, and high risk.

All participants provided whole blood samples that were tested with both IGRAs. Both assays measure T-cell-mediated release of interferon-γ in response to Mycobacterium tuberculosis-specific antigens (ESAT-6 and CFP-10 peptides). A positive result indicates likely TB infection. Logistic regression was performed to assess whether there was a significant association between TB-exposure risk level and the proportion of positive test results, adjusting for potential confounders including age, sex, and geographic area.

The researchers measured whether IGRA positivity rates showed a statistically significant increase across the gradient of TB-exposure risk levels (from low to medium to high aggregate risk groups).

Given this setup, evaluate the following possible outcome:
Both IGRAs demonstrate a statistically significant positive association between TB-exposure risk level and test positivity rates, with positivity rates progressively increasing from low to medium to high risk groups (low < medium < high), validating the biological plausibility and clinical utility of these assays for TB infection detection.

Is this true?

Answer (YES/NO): NO